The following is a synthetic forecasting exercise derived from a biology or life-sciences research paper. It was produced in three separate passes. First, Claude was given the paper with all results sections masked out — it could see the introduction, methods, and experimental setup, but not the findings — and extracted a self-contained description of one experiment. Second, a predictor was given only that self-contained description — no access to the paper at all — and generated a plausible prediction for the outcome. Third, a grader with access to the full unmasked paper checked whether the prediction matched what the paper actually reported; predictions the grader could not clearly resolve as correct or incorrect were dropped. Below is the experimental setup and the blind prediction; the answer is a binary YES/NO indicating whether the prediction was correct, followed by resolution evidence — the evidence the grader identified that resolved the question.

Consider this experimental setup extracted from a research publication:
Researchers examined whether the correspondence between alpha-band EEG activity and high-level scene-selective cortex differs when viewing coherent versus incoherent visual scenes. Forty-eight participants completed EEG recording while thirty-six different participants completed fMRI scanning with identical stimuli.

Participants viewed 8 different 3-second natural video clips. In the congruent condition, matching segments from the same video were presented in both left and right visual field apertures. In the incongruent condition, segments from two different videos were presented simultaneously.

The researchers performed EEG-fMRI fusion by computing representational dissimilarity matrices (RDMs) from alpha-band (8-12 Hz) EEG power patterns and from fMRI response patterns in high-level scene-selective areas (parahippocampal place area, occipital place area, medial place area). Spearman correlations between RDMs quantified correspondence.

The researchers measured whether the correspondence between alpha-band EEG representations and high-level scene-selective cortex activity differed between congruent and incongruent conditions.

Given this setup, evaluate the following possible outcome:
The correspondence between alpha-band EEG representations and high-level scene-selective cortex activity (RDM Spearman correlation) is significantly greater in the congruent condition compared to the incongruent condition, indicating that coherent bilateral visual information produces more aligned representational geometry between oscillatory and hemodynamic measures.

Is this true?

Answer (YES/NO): NO